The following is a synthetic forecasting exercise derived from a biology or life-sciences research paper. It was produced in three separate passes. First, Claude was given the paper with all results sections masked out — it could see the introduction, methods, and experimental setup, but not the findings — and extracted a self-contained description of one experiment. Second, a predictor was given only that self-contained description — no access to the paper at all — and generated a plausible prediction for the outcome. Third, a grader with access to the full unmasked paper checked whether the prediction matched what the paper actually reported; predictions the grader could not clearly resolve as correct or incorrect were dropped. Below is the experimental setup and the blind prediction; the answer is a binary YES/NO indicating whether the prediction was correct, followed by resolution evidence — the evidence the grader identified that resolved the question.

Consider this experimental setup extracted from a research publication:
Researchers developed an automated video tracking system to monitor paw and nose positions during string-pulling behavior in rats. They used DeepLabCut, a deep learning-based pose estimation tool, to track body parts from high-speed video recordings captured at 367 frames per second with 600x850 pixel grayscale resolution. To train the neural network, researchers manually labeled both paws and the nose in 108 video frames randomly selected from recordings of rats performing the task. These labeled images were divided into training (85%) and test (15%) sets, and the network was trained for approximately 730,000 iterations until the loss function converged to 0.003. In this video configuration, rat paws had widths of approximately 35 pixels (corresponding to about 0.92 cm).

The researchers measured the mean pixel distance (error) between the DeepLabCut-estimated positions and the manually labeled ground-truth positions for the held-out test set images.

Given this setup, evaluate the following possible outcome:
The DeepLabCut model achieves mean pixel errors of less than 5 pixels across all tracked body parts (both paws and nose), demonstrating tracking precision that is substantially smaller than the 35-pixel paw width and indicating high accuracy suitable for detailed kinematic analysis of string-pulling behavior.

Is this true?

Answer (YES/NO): YES